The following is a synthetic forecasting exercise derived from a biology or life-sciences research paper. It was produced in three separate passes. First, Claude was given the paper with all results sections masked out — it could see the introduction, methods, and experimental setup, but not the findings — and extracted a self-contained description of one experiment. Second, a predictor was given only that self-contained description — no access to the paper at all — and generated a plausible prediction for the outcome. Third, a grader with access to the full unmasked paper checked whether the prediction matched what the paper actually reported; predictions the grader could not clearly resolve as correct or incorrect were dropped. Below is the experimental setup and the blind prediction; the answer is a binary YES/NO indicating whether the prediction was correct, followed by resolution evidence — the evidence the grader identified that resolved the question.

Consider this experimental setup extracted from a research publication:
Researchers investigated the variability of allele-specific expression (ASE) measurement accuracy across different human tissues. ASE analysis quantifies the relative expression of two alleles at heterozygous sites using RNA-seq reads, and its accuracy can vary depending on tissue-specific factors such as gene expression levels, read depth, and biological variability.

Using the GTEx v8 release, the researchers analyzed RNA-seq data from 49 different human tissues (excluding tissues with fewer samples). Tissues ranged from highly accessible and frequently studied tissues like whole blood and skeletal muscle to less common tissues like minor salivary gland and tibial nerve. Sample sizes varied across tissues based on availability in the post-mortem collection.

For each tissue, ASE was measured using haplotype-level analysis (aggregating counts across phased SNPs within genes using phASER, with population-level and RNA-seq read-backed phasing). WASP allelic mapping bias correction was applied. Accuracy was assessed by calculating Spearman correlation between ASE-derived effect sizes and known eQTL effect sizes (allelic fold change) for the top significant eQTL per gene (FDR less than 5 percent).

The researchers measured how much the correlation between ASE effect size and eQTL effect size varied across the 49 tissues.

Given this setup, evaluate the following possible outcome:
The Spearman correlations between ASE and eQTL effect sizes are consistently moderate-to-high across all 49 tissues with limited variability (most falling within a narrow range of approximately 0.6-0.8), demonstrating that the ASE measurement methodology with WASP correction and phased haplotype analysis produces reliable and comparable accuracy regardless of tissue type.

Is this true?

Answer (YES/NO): NO